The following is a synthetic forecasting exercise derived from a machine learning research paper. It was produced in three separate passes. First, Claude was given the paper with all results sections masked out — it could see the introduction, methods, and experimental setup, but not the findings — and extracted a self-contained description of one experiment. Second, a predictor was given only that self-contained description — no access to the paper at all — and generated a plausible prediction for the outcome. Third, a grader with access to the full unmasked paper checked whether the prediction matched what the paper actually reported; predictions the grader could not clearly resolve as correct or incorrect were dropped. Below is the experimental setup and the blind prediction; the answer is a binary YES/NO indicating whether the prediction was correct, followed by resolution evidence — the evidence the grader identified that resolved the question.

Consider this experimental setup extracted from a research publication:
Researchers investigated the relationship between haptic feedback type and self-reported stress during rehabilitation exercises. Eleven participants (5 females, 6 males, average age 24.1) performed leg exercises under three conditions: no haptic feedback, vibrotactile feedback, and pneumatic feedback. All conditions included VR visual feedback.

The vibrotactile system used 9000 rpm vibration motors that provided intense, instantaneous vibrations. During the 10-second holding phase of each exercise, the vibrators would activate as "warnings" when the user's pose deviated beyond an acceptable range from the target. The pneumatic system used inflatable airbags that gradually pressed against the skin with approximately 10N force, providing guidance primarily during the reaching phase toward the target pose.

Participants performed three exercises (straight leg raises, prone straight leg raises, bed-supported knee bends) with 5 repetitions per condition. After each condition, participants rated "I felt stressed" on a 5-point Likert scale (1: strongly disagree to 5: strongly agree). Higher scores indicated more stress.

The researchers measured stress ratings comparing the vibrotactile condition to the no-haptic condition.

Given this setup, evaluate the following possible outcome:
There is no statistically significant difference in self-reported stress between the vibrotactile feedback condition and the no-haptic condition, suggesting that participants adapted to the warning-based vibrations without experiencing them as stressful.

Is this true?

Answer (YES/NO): NO